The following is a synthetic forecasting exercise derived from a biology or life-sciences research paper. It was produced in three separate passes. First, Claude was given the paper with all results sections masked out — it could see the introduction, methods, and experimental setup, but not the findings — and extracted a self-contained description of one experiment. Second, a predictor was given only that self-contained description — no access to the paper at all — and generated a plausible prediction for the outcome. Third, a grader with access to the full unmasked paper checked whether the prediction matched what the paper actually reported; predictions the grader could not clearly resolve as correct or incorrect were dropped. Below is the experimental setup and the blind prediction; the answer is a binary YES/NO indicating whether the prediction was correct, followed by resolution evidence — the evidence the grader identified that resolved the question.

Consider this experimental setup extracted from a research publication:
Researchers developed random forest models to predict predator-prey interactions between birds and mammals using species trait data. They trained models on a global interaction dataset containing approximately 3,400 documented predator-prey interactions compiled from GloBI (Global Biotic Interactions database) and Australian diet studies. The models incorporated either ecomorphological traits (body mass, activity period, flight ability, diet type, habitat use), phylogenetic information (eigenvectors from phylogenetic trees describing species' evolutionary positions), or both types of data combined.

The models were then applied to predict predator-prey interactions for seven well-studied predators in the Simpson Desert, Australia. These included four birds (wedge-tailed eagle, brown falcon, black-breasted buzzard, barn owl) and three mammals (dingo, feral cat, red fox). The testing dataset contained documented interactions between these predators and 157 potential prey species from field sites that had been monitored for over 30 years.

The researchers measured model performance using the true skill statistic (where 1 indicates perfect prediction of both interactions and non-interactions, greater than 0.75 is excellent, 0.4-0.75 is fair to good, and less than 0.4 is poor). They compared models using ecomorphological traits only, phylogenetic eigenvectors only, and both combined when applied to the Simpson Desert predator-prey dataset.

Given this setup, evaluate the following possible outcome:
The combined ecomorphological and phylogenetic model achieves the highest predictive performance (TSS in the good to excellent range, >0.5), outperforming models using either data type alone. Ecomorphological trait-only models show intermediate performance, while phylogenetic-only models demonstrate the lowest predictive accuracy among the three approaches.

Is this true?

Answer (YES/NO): NO